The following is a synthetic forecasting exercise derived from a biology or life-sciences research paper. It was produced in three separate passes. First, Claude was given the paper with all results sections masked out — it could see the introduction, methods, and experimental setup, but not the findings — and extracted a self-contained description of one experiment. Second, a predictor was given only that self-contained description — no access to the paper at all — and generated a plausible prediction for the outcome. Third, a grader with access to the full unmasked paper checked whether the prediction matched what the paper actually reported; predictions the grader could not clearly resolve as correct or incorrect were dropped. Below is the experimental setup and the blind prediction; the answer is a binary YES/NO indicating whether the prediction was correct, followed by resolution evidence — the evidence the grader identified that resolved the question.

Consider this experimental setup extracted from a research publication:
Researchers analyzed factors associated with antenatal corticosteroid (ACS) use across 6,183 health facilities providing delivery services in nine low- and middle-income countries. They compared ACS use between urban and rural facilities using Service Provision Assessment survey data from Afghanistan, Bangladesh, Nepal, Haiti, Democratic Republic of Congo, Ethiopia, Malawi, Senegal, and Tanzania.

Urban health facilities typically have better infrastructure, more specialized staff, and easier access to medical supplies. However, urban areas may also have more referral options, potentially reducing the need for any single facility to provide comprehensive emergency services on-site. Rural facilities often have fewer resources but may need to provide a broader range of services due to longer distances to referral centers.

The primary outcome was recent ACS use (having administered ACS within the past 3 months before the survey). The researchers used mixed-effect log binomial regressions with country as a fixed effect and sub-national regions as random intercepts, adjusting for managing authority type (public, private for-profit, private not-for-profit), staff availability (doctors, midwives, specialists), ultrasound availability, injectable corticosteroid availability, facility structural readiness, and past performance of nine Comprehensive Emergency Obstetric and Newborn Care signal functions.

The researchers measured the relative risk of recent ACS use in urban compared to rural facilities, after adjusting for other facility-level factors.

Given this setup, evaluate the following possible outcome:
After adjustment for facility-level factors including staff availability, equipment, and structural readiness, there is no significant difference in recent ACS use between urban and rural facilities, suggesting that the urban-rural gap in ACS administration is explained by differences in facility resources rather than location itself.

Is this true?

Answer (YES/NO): NO